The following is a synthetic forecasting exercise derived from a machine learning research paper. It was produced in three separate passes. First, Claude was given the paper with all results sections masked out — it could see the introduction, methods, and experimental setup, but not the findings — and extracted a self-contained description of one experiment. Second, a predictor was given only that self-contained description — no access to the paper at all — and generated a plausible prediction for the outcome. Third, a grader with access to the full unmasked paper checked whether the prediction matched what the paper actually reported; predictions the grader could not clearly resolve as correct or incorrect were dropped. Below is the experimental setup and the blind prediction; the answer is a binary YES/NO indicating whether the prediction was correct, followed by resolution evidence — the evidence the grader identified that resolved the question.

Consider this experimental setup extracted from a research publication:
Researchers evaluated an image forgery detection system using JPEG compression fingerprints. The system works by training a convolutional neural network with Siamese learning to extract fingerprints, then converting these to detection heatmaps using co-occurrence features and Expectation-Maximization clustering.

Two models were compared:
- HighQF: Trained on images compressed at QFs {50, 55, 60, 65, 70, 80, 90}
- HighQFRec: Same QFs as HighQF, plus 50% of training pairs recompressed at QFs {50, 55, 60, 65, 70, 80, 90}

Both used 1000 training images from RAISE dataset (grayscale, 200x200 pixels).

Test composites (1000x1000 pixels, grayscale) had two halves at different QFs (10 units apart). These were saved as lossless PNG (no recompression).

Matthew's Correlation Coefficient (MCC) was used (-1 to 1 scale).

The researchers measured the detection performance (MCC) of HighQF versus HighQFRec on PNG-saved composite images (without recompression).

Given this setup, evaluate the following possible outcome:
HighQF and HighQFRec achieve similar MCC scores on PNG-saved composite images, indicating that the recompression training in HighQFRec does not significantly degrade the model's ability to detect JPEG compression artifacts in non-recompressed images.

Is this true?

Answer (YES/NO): NO